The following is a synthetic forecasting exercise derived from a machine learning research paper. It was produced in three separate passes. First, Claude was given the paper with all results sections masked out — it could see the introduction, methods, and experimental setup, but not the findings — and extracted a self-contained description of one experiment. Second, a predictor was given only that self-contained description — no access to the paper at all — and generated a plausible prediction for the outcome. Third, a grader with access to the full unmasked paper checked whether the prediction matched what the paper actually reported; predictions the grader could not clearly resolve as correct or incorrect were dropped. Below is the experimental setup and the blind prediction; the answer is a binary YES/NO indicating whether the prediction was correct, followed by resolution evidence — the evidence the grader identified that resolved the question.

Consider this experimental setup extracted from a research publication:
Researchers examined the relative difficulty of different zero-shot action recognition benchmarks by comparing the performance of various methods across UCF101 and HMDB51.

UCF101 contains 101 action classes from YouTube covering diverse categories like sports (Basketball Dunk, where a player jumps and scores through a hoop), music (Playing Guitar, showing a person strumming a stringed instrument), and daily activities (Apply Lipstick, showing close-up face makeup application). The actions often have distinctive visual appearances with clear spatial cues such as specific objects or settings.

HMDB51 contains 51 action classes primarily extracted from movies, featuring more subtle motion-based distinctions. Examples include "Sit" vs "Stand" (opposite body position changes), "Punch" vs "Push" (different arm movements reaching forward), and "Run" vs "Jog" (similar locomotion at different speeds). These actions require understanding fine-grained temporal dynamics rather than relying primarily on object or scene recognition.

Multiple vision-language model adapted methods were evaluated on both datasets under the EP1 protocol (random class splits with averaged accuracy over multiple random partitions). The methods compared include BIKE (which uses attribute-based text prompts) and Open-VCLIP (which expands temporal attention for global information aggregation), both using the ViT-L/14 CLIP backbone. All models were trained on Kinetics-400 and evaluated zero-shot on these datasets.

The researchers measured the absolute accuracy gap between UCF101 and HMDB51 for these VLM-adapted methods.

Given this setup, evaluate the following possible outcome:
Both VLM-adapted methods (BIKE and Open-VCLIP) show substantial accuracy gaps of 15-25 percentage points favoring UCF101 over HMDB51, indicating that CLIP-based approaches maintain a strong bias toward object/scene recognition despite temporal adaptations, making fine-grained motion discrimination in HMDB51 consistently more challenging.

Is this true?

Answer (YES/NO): NO